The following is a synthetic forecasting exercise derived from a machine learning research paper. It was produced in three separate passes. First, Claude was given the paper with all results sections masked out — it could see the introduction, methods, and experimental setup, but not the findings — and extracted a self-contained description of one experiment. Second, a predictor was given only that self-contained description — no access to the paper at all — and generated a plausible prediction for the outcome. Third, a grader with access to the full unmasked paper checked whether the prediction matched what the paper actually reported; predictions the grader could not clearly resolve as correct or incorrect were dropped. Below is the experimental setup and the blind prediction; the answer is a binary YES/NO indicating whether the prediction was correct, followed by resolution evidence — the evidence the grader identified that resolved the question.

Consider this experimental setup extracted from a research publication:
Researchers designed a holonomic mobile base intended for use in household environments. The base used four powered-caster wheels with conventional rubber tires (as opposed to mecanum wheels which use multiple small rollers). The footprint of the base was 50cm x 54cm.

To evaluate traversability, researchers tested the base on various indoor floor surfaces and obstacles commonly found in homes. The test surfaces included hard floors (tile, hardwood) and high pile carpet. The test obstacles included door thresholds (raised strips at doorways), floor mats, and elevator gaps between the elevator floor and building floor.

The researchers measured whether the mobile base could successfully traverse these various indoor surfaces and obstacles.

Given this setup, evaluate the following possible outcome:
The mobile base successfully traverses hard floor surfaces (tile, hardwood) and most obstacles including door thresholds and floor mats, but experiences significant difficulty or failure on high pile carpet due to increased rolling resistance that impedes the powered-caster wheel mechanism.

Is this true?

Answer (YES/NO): NO